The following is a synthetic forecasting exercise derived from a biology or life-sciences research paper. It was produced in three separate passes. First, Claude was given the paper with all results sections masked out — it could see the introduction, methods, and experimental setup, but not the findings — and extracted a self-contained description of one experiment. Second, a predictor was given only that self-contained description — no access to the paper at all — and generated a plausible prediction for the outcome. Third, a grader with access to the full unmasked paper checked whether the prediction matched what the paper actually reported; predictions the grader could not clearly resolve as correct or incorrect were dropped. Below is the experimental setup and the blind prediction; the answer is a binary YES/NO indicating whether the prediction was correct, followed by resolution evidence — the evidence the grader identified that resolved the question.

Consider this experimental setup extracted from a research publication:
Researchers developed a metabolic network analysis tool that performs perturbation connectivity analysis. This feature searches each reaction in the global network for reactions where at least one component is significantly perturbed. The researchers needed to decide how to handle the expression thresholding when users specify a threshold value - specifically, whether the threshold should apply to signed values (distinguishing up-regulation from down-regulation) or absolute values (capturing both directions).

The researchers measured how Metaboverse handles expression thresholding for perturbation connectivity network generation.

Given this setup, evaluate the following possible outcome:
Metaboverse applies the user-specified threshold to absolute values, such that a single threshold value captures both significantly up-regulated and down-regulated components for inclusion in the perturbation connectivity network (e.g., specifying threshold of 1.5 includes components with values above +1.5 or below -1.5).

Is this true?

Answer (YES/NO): YES